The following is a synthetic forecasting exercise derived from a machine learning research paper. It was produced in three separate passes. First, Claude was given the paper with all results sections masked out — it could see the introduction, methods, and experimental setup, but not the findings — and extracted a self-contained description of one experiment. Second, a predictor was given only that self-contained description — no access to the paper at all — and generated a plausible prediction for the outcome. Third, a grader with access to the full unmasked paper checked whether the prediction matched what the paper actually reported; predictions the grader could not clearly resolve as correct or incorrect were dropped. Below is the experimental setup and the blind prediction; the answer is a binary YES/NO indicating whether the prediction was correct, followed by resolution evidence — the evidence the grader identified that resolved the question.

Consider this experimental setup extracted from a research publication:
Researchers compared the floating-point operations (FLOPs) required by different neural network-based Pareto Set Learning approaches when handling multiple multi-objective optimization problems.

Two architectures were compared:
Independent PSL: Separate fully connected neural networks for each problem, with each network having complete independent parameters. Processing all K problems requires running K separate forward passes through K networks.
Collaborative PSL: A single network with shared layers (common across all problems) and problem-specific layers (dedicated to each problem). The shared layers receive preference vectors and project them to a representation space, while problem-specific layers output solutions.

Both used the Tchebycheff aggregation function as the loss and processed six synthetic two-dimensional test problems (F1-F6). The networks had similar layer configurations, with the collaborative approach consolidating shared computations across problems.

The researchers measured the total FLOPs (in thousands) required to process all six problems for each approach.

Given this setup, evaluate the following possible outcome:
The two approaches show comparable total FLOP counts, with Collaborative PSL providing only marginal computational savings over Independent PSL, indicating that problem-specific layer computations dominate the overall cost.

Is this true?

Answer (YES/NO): NO